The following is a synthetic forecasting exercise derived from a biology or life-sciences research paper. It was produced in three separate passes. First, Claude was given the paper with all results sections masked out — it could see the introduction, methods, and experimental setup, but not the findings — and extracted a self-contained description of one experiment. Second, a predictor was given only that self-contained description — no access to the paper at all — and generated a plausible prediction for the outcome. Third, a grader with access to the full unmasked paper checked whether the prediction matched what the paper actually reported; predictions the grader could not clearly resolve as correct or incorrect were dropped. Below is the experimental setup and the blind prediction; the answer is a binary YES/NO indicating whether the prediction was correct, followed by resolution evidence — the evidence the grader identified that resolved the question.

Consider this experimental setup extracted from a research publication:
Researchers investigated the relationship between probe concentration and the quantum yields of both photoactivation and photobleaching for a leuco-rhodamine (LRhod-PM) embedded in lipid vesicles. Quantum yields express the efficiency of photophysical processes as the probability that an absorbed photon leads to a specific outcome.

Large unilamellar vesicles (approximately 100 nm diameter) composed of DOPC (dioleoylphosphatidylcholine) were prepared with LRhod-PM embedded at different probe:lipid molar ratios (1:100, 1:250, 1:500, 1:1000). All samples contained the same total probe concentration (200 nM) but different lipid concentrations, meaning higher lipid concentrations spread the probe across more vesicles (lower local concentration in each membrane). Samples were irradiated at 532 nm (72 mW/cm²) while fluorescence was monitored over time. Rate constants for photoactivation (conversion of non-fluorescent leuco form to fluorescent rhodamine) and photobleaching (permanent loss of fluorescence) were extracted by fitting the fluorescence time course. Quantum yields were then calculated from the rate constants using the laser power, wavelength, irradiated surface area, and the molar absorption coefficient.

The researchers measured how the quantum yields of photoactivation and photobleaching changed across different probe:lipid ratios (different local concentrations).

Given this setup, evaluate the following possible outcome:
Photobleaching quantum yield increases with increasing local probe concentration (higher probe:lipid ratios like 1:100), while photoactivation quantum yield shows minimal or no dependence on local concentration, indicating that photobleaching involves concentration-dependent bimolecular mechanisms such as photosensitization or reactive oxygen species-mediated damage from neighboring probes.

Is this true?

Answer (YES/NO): NO